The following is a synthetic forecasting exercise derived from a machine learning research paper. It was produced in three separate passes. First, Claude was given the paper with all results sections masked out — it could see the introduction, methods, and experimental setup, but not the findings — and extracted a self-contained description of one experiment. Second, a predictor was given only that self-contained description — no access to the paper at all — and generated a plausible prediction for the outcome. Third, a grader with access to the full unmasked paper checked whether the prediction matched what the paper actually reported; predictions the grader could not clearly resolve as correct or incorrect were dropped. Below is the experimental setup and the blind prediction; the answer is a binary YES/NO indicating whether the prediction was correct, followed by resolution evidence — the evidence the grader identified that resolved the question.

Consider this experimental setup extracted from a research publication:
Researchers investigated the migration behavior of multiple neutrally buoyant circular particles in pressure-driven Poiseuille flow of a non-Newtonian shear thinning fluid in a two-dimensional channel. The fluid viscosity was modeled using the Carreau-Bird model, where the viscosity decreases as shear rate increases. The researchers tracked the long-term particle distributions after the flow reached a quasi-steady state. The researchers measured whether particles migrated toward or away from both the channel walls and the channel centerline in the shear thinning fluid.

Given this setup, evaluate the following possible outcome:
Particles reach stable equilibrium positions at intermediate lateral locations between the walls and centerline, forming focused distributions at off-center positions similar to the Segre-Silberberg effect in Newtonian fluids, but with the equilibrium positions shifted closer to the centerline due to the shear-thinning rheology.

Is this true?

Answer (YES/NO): NO